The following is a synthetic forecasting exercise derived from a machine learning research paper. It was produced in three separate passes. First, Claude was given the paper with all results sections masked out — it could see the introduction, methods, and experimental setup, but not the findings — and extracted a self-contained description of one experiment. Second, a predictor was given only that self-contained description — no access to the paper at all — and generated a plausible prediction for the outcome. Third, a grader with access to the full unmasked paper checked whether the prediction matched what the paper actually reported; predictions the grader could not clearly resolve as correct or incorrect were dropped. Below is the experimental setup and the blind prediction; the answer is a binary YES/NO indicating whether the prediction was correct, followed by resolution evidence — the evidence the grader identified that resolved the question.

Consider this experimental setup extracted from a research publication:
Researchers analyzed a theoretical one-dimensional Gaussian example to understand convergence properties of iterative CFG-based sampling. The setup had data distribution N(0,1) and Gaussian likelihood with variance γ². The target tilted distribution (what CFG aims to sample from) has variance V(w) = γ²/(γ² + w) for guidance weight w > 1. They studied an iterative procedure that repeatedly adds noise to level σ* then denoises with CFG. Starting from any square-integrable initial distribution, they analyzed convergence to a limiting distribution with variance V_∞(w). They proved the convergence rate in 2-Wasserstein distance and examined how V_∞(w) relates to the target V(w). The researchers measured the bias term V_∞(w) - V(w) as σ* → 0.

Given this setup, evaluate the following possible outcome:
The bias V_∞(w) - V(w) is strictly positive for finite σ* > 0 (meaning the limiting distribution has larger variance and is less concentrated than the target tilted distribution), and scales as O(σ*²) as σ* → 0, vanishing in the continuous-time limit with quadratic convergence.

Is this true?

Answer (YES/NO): NO